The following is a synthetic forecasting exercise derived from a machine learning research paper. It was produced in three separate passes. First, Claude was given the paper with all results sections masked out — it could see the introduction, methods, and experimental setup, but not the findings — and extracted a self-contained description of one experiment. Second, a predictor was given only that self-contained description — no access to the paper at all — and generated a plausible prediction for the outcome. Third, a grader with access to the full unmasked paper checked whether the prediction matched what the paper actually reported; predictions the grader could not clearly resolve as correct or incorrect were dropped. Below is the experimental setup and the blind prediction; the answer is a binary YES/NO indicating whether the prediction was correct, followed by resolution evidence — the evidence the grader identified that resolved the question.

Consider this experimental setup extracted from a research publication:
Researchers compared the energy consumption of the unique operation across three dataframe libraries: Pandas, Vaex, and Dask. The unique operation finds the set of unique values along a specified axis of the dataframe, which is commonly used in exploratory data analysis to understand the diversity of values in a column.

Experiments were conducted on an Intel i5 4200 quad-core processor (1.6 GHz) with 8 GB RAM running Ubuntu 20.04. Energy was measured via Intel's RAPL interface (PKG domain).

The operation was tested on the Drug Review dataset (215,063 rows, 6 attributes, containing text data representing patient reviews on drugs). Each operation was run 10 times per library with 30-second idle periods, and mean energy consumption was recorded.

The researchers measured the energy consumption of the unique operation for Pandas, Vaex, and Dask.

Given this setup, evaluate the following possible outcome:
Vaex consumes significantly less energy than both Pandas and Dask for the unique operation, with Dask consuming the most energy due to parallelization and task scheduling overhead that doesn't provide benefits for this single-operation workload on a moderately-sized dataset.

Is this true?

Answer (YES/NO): NO